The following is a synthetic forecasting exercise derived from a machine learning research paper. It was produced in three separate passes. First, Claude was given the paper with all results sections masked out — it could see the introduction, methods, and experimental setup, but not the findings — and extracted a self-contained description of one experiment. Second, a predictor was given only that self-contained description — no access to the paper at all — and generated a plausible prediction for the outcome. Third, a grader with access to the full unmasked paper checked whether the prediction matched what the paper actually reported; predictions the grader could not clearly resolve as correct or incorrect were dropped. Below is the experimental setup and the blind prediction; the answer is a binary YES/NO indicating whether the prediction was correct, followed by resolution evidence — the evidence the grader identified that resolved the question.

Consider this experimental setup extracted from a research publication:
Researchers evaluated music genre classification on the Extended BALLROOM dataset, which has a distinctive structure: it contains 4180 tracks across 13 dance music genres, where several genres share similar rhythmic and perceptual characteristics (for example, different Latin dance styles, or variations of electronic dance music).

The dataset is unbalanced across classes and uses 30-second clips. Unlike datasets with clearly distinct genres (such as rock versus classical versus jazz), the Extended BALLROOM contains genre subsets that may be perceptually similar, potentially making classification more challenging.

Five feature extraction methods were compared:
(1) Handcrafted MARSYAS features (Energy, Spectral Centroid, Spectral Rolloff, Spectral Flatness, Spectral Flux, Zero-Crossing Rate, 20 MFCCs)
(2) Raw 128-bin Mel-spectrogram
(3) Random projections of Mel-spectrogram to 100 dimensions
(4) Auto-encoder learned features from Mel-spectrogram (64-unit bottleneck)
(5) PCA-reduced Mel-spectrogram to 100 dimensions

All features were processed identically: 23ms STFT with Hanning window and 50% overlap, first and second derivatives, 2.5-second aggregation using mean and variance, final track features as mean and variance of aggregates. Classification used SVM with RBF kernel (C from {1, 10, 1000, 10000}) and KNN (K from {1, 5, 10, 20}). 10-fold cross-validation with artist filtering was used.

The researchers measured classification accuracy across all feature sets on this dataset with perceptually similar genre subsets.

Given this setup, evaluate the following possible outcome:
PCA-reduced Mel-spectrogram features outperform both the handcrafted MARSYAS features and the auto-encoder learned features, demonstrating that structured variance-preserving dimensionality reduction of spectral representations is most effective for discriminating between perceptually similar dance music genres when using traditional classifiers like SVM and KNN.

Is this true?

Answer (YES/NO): NO